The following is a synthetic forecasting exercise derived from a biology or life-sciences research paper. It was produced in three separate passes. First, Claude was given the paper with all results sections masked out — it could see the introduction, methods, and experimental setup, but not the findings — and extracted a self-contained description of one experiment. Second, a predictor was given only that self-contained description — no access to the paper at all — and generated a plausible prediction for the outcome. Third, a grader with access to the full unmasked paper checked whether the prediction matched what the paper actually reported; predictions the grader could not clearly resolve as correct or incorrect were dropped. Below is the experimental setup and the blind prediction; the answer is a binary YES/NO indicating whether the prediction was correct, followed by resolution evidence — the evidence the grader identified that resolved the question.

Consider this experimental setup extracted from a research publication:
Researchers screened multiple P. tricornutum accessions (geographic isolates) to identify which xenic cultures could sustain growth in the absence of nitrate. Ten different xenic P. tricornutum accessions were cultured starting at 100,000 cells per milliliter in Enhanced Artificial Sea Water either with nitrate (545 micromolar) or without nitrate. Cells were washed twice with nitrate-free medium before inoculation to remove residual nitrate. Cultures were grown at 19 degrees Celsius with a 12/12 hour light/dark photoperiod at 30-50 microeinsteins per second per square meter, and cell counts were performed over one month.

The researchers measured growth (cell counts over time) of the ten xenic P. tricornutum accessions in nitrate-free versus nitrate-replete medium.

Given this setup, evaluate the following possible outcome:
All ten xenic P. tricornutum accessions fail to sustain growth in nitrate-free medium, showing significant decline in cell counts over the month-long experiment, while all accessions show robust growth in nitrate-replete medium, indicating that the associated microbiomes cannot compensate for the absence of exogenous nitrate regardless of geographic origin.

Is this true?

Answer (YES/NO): NO